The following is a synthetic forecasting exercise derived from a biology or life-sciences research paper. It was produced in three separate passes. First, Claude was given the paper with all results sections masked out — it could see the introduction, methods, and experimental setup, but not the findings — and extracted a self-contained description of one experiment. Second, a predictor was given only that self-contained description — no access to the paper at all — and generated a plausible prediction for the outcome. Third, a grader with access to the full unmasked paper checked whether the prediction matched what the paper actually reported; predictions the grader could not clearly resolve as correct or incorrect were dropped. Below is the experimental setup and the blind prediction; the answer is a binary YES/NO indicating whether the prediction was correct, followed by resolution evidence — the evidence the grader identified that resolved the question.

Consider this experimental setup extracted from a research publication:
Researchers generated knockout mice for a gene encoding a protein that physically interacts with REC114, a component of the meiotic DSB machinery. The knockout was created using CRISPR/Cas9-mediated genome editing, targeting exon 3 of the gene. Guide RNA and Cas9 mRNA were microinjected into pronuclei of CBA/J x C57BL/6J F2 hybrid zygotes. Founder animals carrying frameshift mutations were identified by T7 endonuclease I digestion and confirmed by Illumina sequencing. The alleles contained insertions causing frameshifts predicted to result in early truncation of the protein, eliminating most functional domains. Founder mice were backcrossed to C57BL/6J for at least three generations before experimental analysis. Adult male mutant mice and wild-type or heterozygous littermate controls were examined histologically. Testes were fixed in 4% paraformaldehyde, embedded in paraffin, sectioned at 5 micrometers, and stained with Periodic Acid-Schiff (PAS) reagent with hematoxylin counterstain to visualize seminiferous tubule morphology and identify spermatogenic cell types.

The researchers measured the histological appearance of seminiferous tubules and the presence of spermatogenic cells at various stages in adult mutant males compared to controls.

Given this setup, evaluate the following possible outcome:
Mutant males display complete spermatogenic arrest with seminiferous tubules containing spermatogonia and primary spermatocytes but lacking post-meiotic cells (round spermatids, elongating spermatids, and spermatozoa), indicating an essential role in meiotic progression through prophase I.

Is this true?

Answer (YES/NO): NO